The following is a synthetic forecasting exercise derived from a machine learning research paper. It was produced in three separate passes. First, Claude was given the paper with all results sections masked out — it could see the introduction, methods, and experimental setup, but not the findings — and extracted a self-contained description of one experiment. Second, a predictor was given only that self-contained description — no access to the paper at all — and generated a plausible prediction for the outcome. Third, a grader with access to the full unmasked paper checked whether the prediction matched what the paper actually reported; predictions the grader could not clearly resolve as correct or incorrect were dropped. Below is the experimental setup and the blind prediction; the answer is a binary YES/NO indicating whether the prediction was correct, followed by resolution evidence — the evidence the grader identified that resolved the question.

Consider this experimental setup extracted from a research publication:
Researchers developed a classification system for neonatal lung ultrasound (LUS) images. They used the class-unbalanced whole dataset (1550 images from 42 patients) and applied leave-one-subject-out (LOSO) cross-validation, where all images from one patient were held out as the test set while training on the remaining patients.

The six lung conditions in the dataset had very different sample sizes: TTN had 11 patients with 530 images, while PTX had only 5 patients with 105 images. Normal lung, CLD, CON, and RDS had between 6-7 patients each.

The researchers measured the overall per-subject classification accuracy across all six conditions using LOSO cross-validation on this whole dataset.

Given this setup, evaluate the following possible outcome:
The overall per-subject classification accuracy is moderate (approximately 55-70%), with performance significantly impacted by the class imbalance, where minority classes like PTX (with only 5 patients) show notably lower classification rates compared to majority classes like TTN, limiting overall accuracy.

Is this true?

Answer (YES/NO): YES